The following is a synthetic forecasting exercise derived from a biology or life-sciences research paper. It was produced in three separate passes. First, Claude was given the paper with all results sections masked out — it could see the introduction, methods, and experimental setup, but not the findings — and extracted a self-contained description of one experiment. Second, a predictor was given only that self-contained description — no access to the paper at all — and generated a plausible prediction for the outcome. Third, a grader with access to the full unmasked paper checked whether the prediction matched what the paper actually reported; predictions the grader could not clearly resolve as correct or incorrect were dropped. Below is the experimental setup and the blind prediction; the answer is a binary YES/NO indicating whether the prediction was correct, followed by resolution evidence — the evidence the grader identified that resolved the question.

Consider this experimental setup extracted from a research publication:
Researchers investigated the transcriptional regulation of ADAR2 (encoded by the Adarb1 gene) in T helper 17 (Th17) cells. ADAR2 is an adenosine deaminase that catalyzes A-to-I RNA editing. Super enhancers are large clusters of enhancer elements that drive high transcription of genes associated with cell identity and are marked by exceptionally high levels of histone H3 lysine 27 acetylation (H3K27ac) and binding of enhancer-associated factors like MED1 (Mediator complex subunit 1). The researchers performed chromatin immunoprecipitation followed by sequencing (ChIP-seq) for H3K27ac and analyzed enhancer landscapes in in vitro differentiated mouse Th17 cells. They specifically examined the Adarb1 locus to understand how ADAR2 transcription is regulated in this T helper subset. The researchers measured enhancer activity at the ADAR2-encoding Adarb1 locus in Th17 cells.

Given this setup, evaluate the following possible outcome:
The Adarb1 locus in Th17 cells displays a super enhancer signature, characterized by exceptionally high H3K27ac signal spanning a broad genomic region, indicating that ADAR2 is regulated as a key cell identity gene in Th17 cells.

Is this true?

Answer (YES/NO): YES